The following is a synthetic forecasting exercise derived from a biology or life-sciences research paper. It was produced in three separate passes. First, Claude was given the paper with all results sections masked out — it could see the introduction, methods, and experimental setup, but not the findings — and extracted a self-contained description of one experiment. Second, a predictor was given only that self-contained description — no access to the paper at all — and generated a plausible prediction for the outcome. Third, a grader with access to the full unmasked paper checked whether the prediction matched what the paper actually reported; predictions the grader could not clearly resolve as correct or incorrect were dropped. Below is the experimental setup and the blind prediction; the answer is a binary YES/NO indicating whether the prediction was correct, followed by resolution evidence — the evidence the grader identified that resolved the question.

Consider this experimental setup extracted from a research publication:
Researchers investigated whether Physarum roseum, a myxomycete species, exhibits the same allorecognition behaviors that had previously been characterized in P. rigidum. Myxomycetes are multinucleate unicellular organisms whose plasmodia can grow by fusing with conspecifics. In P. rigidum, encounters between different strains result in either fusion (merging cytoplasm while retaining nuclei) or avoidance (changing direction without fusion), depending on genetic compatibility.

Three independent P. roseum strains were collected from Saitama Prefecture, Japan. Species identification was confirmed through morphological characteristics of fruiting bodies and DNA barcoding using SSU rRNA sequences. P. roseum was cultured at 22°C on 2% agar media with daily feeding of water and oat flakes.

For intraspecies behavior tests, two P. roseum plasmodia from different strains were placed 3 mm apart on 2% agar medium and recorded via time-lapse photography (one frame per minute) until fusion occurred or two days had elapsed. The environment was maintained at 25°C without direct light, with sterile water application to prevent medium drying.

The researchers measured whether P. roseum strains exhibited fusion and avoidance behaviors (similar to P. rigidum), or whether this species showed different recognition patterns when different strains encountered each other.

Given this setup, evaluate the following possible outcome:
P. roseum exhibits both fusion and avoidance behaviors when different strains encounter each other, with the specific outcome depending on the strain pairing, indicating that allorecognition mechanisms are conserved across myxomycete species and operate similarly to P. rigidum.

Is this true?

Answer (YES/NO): YES